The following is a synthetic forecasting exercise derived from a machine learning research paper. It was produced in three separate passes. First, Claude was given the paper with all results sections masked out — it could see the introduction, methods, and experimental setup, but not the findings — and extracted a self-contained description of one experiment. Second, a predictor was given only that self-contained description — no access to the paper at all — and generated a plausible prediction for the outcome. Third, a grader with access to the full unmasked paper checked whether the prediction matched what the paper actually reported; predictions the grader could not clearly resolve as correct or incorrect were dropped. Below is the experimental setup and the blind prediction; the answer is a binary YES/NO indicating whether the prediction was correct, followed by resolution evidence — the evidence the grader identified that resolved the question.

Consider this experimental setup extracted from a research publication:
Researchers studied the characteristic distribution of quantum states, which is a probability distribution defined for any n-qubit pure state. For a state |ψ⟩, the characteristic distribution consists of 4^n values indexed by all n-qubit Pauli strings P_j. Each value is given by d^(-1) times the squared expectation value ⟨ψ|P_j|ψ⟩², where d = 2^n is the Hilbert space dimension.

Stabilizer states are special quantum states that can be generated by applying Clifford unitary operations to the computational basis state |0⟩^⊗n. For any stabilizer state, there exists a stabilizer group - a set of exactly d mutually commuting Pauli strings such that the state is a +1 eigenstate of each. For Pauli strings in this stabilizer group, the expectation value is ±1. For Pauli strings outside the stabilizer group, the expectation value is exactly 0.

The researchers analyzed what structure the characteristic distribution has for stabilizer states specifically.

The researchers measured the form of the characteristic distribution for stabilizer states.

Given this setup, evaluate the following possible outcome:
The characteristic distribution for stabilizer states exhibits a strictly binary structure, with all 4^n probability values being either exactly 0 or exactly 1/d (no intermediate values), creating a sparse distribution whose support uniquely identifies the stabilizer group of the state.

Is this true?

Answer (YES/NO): YES